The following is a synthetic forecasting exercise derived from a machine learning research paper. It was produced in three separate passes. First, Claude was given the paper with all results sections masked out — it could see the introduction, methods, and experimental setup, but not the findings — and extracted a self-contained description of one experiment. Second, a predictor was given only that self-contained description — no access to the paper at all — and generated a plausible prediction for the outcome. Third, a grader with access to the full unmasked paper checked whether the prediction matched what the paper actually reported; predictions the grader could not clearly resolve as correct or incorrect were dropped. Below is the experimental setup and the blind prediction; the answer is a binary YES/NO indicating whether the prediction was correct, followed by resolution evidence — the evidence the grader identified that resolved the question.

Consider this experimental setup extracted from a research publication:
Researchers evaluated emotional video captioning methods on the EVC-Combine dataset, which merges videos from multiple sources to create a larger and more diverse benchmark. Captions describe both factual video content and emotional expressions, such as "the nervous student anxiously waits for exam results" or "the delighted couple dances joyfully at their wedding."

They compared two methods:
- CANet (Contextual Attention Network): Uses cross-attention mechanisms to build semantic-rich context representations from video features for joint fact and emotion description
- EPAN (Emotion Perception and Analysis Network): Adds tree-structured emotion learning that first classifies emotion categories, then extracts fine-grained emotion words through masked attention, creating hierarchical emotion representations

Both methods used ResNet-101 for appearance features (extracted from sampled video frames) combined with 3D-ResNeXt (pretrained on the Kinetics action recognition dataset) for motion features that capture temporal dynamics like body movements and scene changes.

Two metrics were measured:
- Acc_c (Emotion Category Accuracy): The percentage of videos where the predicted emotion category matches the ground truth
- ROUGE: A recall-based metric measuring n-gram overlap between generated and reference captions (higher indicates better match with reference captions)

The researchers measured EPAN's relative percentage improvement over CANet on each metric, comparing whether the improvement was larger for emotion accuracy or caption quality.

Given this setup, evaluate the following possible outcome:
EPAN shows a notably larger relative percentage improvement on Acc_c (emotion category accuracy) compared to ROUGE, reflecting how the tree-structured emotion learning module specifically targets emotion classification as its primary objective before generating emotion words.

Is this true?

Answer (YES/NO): YES